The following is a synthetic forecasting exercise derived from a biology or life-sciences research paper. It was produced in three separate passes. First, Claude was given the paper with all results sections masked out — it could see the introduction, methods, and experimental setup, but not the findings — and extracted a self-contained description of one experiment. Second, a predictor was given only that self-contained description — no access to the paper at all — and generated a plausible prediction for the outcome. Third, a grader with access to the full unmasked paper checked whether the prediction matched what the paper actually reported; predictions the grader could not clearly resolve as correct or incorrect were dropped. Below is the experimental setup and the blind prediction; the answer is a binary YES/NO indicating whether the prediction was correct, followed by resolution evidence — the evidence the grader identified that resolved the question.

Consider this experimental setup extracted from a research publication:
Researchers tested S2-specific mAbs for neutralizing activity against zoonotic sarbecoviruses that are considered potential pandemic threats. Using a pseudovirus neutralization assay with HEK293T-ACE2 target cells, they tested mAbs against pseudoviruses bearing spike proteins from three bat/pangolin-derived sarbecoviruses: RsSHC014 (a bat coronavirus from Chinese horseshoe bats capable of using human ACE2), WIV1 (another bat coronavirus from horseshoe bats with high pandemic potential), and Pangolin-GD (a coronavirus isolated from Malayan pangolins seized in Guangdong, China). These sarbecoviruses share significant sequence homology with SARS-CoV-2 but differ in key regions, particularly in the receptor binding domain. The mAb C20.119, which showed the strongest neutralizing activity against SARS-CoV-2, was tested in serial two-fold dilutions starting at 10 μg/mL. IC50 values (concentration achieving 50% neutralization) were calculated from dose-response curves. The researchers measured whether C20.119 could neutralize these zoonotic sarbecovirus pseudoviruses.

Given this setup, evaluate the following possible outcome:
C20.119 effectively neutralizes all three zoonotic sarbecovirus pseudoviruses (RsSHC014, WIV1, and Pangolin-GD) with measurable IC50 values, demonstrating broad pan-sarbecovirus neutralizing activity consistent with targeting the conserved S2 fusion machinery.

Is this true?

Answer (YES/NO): NO